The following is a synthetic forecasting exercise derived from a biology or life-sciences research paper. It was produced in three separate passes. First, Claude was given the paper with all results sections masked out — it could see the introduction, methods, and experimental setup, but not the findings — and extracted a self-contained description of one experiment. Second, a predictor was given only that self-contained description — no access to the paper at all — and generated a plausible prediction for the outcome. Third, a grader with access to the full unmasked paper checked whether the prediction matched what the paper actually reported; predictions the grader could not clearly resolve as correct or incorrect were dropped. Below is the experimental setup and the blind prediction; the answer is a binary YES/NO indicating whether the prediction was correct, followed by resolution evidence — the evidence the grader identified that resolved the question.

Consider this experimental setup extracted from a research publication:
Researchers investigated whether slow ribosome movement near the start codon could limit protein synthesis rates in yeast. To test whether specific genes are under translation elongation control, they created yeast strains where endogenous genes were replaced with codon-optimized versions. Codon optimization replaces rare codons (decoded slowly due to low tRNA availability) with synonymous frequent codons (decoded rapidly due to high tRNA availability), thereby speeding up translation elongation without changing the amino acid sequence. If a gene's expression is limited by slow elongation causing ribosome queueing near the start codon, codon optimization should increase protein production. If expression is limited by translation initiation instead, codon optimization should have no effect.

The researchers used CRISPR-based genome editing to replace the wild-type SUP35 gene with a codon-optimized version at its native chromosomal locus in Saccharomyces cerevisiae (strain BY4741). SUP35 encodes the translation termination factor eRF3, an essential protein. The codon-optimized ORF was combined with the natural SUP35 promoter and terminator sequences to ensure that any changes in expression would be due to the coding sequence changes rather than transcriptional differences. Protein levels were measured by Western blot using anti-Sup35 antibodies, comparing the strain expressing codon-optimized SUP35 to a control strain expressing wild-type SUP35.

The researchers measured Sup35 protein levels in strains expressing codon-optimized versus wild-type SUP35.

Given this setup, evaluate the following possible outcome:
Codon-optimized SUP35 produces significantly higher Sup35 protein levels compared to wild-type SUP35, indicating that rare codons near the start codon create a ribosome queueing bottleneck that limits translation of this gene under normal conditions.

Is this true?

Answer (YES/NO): NO